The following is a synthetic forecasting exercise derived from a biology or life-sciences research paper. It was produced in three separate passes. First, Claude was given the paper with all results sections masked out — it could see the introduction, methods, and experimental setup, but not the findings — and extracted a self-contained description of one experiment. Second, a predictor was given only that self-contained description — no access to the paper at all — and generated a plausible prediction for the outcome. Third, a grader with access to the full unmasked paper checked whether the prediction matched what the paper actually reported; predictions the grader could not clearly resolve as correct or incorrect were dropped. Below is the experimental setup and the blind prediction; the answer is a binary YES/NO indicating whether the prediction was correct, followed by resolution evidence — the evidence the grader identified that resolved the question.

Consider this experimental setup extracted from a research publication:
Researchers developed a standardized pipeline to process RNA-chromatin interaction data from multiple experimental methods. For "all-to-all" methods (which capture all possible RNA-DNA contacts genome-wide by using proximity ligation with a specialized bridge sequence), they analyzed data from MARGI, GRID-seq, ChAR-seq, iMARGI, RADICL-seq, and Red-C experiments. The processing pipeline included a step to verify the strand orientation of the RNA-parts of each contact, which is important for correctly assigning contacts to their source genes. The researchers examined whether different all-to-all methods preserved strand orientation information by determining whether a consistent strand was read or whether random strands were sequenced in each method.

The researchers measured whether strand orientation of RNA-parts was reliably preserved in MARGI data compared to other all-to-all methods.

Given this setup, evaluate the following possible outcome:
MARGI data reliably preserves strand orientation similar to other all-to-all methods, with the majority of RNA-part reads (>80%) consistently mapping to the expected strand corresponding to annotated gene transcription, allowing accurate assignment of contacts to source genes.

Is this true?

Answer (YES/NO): NO